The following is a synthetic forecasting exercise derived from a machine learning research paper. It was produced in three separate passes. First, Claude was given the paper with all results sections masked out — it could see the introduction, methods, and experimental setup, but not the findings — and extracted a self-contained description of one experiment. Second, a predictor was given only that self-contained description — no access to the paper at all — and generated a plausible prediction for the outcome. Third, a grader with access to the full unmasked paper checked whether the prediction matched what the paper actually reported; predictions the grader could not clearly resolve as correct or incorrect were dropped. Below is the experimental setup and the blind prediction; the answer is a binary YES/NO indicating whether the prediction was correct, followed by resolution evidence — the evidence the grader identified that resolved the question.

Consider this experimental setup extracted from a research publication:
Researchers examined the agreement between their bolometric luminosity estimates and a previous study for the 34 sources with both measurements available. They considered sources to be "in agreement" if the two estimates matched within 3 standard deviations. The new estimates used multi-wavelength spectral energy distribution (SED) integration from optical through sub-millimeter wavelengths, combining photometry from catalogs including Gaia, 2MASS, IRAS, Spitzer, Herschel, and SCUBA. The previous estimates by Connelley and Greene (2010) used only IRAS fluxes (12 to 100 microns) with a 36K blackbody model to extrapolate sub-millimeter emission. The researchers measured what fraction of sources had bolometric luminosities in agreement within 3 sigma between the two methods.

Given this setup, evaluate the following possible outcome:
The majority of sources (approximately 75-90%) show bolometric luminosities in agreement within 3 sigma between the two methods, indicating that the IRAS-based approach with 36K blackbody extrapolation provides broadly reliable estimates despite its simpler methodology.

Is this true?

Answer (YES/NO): NO